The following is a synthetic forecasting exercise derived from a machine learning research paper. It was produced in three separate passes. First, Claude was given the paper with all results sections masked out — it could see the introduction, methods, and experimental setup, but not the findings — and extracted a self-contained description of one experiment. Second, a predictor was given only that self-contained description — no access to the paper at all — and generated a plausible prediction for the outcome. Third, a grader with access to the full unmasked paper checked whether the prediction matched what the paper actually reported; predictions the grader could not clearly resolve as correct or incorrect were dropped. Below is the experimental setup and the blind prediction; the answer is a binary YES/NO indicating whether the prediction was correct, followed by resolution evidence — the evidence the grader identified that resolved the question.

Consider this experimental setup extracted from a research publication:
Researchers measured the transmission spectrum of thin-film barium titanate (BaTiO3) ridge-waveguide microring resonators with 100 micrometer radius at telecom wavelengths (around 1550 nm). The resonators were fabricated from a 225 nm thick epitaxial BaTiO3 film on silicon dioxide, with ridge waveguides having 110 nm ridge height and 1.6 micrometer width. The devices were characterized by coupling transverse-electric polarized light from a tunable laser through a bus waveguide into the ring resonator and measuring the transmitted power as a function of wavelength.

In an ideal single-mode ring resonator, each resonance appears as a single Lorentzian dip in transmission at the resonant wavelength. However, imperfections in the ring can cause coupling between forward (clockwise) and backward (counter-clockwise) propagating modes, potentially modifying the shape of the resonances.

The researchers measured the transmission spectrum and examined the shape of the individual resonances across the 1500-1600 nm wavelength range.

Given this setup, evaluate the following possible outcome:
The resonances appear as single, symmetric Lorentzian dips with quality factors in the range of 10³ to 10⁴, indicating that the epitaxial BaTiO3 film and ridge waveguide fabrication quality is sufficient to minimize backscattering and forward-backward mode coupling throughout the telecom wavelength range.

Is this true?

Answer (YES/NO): NO